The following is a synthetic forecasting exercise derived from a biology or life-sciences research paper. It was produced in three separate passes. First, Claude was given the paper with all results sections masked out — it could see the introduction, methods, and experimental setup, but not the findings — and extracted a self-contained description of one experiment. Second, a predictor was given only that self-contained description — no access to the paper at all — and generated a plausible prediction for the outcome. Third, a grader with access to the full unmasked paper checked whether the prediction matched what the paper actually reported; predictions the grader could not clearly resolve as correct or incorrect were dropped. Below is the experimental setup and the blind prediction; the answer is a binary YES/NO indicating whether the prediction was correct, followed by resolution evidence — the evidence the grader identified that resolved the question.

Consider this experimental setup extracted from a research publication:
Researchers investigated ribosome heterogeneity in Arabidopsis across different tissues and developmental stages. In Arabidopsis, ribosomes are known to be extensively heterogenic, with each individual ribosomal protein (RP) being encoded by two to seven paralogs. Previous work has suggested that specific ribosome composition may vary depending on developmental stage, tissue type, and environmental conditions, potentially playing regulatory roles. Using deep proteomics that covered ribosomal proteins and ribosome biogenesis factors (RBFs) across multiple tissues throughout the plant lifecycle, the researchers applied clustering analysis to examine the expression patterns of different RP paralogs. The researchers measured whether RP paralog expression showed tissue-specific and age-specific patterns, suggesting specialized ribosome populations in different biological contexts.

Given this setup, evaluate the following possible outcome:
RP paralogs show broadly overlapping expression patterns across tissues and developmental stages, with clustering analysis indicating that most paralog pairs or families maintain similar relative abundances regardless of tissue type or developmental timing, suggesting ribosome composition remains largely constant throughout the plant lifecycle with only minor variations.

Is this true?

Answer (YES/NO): NO